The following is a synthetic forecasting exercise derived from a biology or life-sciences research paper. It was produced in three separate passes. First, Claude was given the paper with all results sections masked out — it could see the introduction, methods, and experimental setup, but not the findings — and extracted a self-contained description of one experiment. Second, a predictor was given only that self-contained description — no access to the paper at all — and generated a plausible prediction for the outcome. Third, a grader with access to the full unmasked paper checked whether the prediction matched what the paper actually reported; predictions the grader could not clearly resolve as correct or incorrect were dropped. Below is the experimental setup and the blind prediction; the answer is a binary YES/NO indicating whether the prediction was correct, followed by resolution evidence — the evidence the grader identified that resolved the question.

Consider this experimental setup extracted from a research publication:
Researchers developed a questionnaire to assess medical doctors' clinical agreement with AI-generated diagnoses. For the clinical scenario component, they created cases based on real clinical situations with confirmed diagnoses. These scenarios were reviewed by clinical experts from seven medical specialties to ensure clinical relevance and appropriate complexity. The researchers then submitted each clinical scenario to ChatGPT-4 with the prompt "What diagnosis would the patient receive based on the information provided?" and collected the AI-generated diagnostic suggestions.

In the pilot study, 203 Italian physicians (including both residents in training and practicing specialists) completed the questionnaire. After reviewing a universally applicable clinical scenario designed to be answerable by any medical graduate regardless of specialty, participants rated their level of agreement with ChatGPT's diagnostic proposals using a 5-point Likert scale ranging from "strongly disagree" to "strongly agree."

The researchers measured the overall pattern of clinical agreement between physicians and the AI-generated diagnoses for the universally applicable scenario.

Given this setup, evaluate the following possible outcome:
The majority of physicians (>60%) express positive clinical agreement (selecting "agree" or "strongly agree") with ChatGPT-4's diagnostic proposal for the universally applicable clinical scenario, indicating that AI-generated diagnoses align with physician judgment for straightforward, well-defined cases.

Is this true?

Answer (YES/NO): YES